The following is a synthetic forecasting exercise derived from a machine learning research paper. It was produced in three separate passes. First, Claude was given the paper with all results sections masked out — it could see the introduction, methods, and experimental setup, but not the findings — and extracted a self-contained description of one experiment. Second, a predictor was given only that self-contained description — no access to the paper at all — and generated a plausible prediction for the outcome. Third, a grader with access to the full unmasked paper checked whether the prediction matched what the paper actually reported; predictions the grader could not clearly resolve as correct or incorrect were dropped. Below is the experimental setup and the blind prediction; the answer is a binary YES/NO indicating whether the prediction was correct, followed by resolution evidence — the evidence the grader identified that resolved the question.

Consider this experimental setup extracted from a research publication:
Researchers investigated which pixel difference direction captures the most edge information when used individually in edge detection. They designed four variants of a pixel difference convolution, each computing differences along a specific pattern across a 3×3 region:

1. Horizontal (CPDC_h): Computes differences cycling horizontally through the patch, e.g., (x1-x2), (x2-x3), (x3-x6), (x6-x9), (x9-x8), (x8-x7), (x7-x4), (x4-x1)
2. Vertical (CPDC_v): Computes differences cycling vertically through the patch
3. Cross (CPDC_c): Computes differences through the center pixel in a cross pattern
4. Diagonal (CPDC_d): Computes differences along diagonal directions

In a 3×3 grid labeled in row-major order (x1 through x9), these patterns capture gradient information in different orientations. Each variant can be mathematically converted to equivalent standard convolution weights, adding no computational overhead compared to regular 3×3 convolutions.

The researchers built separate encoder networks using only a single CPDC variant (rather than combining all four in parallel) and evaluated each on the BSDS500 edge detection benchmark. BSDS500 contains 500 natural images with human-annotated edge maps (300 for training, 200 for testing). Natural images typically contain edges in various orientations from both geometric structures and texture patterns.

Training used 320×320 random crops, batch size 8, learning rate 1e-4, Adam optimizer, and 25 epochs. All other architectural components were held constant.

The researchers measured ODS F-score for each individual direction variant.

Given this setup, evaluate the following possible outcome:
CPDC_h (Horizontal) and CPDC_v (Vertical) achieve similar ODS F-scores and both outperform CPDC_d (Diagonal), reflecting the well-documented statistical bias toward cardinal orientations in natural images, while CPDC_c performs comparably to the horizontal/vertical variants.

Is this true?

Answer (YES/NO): NO